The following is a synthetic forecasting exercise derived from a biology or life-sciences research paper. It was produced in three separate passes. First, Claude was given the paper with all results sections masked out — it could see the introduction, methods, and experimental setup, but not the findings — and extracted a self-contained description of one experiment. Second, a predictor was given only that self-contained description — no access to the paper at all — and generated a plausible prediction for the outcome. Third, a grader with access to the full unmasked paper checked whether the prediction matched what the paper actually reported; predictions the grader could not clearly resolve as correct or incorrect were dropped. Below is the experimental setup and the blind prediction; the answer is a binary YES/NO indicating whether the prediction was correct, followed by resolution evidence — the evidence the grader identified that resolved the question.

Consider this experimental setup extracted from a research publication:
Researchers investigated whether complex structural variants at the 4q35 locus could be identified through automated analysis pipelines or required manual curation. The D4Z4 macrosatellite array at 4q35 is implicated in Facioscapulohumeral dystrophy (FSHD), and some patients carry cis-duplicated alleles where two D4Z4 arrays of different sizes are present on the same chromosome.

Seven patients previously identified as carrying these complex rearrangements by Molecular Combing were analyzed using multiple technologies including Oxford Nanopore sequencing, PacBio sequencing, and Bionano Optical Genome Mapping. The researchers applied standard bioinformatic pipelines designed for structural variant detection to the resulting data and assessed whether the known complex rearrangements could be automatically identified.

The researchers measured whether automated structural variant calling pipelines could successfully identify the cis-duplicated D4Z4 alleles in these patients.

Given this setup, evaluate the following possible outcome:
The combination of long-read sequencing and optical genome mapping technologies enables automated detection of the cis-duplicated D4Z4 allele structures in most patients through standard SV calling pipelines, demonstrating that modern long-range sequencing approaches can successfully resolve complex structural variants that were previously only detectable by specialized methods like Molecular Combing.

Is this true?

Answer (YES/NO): NO